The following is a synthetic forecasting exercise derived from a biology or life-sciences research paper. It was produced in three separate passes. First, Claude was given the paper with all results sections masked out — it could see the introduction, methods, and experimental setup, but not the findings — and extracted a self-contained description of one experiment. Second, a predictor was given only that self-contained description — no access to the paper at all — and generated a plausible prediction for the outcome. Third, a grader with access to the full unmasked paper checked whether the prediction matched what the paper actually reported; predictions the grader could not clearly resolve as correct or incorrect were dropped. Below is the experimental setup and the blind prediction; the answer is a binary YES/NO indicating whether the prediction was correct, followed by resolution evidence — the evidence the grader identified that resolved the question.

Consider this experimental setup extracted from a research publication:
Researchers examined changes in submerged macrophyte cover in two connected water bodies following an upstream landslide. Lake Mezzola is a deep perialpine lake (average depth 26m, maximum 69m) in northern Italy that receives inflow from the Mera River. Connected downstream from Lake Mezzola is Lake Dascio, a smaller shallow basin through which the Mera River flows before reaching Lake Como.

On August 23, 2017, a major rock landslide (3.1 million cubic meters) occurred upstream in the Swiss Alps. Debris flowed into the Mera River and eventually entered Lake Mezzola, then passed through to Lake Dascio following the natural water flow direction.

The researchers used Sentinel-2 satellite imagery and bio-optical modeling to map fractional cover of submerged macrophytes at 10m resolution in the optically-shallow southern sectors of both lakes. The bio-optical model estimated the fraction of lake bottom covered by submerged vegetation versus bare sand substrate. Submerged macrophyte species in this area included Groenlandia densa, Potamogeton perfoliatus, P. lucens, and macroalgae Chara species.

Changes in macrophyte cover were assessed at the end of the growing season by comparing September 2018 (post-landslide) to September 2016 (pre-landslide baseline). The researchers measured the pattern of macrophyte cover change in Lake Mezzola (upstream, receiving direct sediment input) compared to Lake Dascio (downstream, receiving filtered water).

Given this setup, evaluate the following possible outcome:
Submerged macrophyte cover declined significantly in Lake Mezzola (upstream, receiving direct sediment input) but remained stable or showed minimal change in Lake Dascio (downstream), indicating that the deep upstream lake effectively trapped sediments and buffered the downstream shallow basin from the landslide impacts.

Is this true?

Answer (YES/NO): NO